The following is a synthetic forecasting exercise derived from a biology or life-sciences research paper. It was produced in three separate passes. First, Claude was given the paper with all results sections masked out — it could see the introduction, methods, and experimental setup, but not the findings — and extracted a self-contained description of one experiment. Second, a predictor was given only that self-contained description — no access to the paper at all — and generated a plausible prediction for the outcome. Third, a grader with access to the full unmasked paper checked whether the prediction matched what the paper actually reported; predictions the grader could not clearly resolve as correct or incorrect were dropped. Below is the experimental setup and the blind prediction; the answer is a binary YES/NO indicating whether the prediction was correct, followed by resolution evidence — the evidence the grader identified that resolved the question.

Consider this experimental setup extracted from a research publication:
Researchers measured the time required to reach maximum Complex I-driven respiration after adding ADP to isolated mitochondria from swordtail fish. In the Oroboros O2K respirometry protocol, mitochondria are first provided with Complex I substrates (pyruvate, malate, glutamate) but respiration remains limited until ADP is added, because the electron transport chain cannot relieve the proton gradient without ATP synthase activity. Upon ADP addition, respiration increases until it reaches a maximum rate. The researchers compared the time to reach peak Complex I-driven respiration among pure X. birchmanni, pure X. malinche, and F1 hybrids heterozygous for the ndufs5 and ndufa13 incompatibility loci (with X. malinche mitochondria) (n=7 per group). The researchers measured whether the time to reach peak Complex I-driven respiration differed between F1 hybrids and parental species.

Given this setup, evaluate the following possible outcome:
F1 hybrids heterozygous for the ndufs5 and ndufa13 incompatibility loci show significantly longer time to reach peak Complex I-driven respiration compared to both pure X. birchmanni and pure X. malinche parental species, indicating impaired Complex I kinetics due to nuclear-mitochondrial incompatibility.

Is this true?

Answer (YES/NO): YES